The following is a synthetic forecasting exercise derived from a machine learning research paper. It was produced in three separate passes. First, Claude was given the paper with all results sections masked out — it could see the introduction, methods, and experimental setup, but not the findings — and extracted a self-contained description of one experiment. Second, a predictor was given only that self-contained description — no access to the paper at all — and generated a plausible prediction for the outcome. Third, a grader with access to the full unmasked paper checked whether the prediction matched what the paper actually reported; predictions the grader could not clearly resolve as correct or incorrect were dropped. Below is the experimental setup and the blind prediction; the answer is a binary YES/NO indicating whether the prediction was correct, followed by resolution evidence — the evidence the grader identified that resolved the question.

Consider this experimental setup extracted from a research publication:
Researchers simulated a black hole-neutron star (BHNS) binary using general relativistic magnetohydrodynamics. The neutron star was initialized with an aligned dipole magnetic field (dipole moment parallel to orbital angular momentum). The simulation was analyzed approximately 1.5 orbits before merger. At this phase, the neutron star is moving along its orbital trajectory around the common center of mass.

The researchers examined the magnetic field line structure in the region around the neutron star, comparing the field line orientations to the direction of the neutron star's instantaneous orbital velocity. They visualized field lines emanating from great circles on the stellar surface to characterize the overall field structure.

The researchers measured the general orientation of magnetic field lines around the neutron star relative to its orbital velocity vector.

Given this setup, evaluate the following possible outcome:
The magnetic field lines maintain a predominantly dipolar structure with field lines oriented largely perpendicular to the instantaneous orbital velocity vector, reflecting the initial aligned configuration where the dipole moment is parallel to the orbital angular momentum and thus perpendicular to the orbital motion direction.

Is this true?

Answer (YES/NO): NO